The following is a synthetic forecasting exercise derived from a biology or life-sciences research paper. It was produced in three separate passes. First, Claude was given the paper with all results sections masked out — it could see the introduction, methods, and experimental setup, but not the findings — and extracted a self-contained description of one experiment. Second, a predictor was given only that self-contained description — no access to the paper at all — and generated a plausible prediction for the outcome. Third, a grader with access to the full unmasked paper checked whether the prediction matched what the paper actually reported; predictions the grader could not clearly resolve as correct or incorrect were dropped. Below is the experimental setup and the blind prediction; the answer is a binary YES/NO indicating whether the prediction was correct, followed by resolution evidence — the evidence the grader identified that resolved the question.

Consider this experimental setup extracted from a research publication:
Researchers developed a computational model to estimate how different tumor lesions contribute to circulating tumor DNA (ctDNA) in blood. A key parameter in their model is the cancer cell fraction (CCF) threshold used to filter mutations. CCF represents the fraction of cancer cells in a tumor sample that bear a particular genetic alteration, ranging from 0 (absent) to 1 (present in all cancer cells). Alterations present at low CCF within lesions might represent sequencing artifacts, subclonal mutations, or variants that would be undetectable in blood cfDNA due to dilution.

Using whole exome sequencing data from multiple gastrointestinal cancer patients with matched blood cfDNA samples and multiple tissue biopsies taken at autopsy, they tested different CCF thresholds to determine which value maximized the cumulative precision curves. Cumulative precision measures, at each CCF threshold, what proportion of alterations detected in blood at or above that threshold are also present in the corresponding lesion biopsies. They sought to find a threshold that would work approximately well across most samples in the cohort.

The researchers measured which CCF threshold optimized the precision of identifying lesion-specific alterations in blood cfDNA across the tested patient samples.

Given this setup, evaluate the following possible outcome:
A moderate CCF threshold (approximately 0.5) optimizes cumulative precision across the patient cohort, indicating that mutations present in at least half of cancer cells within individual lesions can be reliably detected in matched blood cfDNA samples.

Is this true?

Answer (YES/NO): YES